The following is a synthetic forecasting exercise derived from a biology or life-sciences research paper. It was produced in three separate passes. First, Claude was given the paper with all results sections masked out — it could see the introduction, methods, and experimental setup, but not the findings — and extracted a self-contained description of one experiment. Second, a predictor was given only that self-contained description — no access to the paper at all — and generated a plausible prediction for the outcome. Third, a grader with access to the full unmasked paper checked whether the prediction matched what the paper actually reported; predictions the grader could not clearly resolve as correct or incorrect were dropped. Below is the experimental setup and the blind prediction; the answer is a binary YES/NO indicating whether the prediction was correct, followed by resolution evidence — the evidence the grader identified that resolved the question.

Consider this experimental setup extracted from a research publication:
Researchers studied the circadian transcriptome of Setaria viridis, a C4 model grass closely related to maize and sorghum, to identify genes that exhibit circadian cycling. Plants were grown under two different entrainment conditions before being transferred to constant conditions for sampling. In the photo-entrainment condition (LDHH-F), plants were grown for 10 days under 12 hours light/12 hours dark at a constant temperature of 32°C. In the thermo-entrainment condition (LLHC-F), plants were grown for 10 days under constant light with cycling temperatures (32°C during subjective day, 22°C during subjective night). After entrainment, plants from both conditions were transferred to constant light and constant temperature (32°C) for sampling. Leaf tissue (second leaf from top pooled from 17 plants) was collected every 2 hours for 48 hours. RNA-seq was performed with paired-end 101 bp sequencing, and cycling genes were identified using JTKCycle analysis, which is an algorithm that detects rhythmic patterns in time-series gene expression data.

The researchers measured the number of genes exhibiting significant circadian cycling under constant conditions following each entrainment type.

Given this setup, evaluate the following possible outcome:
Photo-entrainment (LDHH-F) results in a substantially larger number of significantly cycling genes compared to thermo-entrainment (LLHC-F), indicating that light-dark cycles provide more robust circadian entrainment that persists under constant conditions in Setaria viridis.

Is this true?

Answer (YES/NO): YES